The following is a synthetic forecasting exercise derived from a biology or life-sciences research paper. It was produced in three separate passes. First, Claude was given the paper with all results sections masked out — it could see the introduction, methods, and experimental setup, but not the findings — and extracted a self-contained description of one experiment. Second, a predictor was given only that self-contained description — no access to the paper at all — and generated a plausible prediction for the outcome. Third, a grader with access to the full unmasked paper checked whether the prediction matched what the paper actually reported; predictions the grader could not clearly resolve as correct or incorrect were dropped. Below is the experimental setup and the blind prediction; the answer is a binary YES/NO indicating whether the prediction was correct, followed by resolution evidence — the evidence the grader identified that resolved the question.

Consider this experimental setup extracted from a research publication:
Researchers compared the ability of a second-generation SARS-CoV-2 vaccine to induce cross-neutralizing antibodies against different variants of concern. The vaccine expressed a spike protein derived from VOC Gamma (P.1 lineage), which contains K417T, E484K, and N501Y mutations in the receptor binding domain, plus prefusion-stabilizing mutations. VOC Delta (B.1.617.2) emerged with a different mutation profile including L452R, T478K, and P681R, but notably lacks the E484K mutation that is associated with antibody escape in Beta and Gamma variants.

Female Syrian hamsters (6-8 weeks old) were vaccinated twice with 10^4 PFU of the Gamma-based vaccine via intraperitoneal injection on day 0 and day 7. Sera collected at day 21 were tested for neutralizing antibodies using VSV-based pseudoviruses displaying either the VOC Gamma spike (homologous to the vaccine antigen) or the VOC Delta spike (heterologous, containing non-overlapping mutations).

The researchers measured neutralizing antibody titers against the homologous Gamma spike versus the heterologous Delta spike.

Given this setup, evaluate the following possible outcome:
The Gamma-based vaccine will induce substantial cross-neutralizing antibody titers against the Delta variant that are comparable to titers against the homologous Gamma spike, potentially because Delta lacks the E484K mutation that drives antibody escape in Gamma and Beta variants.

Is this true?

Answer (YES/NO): NO